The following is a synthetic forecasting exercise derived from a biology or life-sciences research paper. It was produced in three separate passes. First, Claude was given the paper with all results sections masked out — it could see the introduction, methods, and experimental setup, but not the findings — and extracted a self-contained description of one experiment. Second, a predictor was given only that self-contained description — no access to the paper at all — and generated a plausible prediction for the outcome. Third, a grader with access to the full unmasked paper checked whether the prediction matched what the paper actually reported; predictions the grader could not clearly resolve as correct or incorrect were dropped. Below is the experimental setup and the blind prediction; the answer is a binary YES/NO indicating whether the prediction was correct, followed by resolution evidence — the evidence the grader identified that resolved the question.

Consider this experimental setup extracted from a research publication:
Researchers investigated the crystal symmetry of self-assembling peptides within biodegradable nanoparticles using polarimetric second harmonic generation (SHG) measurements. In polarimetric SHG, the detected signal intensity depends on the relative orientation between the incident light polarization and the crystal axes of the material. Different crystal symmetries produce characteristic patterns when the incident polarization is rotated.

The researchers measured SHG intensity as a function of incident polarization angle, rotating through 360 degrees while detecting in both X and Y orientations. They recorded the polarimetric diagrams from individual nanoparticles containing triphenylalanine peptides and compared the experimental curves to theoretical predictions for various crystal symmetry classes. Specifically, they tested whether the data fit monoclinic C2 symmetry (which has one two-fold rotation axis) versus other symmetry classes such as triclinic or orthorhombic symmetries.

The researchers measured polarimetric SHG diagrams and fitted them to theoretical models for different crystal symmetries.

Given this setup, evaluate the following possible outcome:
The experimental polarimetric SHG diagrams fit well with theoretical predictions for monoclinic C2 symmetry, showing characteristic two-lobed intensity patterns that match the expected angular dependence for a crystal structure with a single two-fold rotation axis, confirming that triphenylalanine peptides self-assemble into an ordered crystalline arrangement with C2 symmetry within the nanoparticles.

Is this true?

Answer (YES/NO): YES